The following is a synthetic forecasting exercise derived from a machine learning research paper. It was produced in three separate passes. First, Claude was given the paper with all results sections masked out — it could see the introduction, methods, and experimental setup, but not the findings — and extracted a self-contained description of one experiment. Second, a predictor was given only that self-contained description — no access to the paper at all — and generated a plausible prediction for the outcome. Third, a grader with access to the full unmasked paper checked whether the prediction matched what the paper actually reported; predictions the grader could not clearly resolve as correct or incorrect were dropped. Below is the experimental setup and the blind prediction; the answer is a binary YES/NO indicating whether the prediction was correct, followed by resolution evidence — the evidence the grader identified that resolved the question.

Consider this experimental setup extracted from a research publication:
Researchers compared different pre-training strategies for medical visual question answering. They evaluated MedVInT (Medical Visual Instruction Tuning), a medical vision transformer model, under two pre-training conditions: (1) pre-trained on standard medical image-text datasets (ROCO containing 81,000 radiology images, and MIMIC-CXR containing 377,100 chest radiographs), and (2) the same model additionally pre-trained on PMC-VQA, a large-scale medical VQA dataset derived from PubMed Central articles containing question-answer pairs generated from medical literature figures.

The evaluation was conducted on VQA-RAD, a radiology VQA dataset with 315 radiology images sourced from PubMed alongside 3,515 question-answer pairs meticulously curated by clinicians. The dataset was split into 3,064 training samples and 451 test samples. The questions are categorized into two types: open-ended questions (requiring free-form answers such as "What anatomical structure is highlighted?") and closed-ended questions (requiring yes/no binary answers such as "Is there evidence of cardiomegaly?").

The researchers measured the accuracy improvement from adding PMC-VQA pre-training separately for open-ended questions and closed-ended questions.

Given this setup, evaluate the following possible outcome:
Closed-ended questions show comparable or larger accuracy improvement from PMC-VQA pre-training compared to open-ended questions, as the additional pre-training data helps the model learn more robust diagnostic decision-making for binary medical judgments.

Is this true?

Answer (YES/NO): NO